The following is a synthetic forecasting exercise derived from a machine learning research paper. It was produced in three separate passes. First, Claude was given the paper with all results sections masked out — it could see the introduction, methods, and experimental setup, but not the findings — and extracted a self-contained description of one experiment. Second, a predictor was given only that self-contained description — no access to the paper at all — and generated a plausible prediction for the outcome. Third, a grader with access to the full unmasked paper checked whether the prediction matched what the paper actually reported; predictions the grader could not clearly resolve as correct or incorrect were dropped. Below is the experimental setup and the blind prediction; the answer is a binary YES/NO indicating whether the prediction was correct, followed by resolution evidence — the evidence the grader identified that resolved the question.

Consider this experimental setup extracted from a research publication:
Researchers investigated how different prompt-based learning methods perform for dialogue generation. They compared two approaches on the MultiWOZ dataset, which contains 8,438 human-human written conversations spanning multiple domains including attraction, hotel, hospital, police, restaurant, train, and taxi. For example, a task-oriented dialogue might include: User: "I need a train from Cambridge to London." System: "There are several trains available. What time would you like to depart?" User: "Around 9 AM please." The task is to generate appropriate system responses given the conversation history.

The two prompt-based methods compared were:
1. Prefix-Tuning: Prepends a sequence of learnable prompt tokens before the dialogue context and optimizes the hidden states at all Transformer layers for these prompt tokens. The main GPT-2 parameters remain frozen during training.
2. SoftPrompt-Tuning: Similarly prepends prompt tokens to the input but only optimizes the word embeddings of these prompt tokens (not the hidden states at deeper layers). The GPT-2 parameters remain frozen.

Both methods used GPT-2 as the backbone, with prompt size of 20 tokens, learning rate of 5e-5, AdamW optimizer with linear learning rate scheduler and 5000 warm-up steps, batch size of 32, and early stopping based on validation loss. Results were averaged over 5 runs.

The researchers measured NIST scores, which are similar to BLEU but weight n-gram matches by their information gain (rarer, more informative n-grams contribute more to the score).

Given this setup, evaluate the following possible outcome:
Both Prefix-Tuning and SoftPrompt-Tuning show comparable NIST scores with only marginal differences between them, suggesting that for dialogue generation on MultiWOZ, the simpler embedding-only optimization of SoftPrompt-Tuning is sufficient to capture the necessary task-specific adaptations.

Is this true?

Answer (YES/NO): NO